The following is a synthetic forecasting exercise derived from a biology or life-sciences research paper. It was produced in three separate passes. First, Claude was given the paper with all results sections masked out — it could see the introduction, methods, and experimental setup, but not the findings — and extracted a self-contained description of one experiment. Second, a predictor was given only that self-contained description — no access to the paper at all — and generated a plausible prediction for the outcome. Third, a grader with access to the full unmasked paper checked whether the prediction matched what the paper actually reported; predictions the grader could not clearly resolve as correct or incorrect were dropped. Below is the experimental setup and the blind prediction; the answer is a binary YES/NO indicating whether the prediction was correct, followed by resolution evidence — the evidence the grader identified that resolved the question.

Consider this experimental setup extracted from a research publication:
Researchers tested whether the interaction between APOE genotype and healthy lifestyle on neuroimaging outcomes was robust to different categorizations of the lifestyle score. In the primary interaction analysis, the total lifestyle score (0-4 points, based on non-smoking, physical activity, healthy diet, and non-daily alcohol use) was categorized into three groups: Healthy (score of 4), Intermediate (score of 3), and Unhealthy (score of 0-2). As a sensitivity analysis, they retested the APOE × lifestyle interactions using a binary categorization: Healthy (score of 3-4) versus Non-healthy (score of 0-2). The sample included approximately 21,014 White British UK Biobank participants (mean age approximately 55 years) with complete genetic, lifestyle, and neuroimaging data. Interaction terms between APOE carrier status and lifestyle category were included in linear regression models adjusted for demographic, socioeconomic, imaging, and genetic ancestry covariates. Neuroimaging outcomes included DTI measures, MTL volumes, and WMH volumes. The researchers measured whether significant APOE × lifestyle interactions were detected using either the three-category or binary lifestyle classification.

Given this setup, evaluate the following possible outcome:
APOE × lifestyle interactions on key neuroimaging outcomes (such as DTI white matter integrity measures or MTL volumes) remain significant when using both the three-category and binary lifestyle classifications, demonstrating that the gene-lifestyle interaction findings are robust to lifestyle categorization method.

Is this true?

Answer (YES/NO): NO